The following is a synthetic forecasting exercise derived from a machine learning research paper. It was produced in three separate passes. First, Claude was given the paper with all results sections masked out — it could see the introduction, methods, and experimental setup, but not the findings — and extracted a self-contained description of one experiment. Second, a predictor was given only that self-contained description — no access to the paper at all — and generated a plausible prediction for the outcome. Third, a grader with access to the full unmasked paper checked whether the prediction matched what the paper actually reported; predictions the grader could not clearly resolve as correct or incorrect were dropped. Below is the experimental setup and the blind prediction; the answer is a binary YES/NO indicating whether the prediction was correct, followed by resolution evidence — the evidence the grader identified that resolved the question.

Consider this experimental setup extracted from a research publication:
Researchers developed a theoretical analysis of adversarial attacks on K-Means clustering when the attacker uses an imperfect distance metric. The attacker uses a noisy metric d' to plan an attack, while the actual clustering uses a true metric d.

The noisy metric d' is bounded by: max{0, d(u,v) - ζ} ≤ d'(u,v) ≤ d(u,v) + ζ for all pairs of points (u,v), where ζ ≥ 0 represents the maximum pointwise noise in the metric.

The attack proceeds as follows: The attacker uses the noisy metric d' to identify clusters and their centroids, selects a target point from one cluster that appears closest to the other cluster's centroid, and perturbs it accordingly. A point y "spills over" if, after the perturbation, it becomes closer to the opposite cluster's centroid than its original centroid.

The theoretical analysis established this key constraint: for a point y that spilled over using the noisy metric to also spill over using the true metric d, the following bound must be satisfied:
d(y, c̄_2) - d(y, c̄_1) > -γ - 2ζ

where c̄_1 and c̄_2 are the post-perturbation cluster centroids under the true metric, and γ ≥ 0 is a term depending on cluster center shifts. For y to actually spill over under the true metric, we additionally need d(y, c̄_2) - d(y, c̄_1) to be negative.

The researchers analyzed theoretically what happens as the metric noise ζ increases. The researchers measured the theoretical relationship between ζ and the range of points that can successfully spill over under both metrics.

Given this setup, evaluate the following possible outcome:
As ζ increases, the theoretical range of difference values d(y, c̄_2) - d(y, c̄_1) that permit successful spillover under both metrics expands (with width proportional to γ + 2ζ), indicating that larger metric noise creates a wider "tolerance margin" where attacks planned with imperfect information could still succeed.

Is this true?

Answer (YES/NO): YES